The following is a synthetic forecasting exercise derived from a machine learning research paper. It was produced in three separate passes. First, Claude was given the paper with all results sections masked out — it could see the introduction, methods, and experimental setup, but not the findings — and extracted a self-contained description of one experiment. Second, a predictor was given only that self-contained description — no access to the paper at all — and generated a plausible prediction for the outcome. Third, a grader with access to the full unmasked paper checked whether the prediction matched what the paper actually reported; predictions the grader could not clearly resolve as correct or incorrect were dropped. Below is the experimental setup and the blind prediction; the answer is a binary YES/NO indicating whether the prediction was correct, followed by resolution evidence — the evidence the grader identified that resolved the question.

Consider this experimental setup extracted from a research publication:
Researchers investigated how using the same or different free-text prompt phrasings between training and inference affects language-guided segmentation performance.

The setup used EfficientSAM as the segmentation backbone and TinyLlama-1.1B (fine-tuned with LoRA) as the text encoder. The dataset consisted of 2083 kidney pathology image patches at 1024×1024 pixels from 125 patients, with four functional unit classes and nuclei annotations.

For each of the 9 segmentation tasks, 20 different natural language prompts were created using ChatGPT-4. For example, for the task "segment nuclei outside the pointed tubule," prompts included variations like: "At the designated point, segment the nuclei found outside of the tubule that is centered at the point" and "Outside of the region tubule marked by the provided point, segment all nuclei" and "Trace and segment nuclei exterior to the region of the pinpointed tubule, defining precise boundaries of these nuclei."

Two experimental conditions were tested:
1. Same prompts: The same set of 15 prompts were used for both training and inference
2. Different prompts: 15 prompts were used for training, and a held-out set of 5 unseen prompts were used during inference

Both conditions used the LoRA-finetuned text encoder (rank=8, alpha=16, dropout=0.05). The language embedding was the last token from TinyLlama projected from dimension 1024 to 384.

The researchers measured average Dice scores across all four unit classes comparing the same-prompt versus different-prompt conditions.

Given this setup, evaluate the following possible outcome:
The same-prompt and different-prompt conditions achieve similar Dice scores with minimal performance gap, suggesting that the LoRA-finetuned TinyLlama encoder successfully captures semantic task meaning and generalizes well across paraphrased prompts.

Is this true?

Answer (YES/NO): YES